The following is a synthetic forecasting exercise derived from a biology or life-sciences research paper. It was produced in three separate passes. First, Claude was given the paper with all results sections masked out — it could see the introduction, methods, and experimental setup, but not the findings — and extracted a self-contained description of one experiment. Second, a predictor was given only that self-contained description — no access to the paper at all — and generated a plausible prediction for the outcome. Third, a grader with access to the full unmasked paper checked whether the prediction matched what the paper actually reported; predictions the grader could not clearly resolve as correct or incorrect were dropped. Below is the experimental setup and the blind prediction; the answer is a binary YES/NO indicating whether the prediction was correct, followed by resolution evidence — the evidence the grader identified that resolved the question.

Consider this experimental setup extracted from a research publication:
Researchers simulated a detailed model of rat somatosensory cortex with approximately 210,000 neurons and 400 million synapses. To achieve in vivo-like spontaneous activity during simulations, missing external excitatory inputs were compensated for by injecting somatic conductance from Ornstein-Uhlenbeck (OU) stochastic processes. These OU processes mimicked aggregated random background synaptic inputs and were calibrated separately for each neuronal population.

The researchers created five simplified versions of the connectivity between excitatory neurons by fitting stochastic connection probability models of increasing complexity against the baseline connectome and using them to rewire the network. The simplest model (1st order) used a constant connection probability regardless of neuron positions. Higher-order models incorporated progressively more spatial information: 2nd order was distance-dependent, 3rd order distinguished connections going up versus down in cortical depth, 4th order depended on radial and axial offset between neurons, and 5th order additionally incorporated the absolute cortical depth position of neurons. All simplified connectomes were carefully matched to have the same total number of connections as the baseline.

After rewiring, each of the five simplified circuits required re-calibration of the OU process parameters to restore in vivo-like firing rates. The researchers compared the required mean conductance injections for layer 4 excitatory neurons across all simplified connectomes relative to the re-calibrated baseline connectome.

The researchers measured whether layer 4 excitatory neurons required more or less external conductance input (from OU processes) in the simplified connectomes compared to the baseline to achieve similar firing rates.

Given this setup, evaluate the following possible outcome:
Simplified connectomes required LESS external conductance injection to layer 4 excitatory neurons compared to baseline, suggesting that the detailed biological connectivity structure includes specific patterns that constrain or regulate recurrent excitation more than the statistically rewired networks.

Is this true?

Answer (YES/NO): YES